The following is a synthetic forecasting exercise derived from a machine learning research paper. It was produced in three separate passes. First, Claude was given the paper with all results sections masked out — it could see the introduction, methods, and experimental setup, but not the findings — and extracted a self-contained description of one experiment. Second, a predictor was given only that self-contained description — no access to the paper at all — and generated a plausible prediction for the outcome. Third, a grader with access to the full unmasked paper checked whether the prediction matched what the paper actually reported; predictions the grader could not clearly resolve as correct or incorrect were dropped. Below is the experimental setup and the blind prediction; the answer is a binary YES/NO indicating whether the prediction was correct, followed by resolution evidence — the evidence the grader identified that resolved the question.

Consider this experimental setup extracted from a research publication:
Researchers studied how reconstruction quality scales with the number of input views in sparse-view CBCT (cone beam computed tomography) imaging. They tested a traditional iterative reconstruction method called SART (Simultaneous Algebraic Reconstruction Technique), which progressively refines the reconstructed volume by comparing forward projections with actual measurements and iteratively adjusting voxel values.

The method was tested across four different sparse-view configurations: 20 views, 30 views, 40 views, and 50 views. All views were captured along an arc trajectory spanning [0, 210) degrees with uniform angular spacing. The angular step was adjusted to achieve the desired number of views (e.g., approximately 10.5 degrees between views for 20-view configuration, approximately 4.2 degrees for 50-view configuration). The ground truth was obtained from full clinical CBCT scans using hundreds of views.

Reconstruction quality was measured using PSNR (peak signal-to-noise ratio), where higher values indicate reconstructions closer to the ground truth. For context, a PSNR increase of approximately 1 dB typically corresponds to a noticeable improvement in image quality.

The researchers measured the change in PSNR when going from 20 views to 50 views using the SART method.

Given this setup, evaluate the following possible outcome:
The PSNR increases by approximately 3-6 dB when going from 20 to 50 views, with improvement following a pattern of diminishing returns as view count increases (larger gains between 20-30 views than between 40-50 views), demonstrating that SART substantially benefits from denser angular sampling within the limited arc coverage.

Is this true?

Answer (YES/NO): NO